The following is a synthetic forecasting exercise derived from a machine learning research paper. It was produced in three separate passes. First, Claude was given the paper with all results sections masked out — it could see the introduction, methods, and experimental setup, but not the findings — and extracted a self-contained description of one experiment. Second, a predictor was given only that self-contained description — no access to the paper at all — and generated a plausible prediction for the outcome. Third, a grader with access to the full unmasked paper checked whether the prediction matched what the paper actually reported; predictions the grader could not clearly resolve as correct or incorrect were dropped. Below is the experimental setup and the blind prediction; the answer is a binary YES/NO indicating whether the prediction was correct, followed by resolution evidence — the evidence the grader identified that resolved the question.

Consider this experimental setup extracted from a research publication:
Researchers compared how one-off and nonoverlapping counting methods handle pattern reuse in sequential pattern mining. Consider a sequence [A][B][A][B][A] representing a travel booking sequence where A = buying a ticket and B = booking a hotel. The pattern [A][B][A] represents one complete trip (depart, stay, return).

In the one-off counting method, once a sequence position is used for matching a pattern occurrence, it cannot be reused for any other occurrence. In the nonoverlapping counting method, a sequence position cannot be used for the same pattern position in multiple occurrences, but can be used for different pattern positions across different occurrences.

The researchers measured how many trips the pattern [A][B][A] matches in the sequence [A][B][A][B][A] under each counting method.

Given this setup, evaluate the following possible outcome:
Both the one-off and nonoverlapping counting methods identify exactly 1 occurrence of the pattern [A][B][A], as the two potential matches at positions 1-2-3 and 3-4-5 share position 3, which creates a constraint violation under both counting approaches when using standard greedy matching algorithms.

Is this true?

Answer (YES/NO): NO